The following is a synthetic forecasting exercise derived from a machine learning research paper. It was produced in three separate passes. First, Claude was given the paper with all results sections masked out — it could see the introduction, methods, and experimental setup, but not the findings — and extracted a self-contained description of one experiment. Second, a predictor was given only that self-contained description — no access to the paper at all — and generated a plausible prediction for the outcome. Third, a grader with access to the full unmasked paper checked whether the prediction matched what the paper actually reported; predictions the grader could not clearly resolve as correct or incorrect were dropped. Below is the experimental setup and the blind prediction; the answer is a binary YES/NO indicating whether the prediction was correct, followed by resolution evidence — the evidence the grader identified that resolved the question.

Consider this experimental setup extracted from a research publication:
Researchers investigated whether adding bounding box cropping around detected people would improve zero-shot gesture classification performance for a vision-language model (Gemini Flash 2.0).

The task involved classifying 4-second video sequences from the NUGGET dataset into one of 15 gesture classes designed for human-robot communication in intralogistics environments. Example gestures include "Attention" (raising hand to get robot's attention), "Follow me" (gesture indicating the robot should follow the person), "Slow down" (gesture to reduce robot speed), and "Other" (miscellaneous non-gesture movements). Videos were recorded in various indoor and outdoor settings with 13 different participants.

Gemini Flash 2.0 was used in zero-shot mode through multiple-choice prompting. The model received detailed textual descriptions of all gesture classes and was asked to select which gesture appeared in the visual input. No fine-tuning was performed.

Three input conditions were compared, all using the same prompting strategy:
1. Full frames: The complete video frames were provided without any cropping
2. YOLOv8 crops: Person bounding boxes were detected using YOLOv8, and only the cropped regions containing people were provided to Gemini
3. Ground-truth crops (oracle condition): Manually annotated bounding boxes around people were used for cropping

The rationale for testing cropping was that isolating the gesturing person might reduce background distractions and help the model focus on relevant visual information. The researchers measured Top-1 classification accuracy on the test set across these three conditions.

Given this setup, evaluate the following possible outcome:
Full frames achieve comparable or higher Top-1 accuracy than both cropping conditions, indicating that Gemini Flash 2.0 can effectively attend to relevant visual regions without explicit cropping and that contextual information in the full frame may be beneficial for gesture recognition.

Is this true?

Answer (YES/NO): YES